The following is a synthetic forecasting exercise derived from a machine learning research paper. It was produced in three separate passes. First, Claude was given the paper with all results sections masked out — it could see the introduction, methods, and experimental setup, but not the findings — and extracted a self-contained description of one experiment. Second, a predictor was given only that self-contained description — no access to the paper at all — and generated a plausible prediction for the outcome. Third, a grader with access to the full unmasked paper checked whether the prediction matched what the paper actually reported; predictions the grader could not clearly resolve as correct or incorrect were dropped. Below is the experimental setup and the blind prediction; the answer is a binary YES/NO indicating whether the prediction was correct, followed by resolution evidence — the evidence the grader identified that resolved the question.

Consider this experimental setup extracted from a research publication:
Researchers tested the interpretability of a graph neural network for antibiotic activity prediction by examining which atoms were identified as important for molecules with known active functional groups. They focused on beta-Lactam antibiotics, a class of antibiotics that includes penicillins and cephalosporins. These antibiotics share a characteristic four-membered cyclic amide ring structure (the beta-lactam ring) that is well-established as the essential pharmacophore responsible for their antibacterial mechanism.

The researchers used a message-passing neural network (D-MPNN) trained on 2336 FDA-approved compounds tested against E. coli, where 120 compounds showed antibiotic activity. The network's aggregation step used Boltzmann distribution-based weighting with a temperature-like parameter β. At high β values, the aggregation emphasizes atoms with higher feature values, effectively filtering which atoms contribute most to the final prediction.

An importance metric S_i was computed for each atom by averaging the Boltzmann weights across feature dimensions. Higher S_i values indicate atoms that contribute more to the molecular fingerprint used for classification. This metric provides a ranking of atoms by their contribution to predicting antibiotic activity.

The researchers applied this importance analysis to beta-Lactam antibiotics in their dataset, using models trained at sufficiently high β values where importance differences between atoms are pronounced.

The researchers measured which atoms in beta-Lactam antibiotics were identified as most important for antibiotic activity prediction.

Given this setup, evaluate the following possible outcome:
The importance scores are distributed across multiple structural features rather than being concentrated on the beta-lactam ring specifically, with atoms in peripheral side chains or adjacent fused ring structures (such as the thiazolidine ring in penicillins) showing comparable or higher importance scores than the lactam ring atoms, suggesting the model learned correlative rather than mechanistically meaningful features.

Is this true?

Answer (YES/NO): NO